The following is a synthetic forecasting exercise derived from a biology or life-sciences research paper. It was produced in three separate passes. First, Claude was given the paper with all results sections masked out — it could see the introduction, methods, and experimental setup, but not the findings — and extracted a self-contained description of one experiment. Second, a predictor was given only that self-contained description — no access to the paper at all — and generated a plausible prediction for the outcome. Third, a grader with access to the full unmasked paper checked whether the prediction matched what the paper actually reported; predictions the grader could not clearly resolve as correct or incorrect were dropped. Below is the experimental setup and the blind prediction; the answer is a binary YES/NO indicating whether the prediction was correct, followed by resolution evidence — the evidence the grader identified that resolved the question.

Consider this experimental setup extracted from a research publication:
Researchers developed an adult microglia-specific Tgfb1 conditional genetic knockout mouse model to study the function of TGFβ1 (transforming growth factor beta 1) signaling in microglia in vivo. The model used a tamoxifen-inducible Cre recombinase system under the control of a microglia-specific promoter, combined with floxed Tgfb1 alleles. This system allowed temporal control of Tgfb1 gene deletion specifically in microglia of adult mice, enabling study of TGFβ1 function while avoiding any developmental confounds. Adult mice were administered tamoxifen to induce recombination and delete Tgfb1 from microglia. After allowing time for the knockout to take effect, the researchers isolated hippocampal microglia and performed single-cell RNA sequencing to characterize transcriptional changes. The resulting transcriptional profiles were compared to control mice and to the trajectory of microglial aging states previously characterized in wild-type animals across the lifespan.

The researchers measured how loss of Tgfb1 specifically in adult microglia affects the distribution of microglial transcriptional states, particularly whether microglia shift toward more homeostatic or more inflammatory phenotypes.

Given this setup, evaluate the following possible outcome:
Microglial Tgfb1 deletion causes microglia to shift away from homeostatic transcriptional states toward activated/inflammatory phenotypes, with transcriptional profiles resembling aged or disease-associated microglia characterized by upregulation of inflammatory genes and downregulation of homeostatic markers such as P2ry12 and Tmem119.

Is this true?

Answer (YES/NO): YES